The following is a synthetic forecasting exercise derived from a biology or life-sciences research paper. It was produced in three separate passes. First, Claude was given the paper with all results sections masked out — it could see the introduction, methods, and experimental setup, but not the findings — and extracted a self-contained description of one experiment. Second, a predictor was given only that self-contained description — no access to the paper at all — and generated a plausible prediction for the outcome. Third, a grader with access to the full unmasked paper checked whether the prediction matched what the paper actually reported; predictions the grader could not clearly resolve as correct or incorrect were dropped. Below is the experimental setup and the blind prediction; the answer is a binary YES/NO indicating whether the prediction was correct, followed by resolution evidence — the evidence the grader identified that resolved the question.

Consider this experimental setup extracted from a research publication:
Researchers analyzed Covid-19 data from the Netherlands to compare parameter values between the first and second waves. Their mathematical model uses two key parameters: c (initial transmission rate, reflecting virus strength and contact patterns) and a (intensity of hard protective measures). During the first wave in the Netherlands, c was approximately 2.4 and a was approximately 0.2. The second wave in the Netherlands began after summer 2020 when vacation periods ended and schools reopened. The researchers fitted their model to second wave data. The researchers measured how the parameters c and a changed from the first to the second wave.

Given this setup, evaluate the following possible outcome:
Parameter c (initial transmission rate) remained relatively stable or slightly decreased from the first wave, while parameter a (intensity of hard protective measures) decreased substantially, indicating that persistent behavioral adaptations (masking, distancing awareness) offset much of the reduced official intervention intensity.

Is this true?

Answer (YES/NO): NO